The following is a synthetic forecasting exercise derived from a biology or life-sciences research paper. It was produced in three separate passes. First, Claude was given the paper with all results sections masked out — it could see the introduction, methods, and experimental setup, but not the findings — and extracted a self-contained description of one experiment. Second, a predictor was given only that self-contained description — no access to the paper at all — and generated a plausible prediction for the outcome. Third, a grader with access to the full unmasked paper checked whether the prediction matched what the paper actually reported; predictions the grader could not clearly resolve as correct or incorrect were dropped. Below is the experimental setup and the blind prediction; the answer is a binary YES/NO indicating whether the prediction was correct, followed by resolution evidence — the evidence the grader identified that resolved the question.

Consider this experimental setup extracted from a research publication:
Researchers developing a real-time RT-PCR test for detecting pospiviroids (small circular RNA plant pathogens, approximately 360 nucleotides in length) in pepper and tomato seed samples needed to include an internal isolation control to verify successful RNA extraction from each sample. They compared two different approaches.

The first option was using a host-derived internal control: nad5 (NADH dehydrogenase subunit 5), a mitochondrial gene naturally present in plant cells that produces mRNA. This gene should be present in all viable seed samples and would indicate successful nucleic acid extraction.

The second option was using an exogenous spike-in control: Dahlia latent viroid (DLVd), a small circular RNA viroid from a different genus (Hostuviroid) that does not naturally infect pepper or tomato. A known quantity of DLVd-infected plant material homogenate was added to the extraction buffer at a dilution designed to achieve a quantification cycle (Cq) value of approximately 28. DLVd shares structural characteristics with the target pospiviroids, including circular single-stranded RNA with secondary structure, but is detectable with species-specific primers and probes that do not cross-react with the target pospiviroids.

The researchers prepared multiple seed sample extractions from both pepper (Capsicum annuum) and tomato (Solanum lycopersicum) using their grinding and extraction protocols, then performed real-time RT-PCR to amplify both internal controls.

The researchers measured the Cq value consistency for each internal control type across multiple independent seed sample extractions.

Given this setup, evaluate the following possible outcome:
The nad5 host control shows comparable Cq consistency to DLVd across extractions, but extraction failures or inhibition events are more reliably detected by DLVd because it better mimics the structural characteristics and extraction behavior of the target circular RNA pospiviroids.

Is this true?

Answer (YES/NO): NO